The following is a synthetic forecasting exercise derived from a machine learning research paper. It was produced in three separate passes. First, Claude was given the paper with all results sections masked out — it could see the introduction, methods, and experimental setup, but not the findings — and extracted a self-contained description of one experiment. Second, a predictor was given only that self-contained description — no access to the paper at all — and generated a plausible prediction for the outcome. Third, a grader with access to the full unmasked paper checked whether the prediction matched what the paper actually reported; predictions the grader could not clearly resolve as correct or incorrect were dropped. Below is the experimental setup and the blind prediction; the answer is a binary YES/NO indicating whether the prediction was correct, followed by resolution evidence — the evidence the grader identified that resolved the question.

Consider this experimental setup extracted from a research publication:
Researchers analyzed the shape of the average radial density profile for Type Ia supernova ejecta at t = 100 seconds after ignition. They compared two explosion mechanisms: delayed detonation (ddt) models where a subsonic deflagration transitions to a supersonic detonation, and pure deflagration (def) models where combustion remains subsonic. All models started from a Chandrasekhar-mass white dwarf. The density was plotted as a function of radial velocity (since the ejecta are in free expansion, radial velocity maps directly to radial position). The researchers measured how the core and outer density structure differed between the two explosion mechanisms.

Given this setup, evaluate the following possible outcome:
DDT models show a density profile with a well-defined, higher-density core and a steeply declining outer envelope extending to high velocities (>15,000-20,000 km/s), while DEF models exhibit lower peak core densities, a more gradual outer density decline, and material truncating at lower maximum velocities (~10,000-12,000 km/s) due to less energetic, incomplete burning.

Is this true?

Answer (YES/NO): NO